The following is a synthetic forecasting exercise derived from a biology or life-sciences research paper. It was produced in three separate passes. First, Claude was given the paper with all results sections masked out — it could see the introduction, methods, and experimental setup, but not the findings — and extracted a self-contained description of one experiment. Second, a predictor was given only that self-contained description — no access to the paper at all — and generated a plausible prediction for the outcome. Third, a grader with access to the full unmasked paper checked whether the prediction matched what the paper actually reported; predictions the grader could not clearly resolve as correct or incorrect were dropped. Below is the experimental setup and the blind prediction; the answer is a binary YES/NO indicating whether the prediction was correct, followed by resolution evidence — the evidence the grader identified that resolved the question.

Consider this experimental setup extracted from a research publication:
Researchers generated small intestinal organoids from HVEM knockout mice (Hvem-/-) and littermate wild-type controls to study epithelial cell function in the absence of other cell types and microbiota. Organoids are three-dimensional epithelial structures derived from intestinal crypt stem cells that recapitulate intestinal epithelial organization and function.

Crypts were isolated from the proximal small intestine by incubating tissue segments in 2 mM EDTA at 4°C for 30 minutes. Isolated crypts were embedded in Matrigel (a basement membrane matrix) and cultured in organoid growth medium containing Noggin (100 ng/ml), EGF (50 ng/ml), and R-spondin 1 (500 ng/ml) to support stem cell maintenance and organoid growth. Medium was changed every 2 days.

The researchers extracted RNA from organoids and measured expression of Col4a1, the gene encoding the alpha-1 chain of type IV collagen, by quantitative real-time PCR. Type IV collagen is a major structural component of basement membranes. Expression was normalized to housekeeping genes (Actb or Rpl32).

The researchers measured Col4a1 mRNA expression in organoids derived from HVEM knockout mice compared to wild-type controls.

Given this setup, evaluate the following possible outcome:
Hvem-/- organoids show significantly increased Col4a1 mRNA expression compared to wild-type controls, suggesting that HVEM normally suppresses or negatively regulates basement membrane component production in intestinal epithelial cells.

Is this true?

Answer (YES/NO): NO